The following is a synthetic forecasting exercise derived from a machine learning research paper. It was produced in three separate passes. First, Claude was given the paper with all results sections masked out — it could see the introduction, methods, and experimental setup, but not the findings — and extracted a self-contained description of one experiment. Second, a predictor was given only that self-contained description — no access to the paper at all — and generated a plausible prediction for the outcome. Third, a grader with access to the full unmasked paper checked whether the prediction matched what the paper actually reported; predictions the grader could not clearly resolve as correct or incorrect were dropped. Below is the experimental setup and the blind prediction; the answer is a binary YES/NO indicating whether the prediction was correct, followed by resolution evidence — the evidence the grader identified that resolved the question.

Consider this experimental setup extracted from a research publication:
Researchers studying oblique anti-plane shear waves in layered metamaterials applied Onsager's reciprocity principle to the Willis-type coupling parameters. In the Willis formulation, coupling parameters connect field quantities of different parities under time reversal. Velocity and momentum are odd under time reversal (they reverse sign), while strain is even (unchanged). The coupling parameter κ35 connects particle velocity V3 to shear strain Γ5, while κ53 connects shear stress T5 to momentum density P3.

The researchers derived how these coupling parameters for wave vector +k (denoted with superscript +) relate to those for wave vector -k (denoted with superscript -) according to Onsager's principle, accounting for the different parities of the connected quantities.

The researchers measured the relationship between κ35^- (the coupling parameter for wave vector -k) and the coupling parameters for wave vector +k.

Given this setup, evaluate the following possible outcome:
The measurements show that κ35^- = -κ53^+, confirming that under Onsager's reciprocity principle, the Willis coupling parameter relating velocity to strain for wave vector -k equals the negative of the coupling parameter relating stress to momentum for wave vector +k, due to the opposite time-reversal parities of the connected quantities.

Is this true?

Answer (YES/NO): YES